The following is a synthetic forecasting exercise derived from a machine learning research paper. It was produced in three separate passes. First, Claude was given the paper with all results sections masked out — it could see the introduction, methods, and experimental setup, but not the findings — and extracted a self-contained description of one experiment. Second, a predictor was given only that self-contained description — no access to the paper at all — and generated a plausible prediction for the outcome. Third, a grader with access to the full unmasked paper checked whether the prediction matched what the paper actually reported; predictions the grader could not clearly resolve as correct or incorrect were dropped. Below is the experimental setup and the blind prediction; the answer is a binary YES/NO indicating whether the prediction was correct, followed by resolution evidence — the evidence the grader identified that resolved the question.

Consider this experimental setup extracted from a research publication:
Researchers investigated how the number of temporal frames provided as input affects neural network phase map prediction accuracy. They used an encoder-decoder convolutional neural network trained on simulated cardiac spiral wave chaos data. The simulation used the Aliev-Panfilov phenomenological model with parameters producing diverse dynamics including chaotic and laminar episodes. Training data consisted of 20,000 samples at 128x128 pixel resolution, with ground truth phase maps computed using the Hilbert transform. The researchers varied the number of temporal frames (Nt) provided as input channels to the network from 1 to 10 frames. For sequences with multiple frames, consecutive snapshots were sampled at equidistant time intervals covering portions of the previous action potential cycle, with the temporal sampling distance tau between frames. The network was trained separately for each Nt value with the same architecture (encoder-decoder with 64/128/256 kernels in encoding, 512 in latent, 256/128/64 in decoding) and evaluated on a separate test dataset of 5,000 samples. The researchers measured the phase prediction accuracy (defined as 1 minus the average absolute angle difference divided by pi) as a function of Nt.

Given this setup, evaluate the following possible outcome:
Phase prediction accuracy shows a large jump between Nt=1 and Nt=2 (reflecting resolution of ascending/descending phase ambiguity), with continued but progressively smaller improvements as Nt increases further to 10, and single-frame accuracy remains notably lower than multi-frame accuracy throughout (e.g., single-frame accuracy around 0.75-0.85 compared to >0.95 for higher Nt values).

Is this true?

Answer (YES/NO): NO